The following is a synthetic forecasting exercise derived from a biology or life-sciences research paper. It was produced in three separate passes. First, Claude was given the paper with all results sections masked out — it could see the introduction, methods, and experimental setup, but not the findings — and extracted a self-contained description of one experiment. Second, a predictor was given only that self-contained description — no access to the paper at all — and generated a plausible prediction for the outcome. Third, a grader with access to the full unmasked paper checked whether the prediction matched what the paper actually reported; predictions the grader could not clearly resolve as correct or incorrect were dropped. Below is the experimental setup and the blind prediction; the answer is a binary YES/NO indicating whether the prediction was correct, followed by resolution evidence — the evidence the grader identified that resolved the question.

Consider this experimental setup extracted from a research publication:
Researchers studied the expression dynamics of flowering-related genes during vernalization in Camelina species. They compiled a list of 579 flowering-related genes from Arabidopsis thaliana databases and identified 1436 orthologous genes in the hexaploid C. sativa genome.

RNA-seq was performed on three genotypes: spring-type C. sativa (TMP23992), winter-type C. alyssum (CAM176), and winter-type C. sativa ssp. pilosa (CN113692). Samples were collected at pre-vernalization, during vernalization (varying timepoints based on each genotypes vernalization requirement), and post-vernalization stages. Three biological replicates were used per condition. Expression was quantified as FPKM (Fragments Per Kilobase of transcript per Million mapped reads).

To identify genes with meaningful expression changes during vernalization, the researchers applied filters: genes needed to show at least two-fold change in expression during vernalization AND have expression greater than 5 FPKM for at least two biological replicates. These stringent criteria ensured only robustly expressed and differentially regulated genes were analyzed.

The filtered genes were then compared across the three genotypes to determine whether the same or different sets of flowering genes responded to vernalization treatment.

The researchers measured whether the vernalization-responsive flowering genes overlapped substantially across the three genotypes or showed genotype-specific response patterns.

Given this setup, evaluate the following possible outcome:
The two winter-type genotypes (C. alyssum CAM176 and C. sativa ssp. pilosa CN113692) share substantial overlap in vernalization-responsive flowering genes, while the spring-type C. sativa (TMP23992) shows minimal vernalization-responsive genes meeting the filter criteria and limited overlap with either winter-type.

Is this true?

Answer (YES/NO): NO